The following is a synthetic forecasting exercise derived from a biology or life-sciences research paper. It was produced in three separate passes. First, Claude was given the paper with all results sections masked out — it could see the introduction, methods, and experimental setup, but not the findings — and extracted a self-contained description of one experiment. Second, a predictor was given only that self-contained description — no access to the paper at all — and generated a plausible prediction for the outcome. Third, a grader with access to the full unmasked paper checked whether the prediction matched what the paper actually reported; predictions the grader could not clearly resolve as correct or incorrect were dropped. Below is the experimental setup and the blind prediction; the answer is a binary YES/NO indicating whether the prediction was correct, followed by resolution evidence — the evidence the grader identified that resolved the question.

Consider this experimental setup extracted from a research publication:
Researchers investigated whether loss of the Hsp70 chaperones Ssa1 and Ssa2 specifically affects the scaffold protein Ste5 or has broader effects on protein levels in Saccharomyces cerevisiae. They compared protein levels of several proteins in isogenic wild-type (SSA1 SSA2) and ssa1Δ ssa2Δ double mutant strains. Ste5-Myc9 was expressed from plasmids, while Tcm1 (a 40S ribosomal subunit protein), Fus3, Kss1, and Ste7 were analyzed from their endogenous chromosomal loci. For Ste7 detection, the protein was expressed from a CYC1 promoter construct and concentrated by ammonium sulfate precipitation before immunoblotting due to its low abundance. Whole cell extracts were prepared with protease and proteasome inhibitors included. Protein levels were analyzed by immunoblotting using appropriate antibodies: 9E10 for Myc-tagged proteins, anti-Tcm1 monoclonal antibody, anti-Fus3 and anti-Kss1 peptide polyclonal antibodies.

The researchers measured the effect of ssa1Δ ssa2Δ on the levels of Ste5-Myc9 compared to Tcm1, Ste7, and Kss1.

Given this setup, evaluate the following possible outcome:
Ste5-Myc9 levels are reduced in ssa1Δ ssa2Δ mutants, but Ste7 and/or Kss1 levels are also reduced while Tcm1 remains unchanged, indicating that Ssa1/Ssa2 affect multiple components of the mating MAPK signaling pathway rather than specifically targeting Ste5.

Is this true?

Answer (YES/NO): NO